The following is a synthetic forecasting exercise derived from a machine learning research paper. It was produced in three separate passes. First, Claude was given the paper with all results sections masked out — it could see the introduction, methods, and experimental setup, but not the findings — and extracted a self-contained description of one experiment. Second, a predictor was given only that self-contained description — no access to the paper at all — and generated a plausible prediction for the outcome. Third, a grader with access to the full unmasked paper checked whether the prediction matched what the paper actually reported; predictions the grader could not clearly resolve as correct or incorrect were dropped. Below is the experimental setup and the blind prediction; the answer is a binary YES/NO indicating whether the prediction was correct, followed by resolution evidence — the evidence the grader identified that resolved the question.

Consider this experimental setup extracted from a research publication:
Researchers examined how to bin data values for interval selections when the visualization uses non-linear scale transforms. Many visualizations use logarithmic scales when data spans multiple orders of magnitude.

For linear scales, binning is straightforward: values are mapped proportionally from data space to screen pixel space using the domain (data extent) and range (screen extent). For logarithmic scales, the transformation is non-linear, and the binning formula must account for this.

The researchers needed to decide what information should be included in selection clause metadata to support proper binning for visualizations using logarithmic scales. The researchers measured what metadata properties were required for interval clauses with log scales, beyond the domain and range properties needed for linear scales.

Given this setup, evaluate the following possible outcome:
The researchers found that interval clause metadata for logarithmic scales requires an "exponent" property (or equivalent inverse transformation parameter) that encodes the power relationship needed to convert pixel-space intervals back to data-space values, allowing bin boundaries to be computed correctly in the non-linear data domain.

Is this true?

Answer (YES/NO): NO